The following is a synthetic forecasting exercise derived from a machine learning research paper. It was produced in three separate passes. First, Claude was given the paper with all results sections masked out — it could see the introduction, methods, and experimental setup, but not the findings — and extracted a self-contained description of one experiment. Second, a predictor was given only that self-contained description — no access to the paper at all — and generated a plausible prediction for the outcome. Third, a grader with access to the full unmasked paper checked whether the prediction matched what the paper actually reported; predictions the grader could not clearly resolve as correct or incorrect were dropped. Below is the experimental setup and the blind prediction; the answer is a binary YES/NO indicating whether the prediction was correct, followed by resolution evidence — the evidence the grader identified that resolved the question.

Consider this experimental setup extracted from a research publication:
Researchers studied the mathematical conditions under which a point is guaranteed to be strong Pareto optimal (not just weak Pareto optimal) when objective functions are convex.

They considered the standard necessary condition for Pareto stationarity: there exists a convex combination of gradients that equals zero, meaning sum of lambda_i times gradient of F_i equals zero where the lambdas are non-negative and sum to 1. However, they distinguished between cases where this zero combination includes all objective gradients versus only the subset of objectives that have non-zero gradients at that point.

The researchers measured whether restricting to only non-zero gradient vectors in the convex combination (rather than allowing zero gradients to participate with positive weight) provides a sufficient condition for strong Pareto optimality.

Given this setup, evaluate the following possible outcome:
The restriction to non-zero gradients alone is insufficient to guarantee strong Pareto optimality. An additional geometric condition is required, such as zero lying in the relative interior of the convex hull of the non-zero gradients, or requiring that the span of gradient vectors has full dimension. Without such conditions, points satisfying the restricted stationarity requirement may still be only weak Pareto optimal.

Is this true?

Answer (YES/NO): NO